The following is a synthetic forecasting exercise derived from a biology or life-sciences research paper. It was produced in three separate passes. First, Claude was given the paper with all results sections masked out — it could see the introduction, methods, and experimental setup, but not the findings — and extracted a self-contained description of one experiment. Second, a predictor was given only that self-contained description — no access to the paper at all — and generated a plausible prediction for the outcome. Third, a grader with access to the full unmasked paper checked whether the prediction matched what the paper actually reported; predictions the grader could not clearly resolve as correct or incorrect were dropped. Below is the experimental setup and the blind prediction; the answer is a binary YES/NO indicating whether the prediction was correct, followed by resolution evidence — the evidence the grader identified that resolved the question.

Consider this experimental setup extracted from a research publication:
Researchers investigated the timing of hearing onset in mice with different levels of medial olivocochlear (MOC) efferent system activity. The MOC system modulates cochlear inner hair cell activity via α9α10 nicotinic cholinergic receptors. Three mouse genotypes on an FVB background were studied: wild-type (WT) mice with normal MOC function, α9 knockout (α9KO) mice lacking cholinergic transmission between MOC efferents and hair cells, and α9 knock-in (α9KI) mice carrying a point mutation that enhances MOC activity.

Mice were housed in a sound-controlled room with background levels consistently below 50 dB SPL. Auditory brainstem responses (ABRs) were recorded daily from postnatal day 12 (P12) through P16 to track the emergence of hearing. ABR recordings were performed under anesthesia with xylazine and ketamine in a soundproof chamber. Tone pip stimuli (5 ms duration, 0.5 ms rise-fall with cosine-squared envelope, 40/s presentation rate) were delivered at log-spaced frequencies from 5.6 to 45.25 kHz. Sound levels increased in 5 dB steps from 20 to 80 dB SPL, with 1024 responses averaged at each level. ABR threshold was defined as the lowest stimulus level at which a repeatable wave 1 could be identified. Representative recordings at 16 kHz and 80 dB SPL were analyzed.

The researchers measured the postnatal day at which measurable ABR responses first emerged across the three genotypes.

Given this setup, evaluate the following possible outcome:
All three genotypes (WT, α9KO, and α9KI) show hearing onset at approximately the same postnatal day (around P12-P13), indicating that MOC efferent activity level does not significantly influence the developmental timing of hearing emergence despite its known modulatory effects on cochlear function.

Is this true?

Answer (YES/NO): NO